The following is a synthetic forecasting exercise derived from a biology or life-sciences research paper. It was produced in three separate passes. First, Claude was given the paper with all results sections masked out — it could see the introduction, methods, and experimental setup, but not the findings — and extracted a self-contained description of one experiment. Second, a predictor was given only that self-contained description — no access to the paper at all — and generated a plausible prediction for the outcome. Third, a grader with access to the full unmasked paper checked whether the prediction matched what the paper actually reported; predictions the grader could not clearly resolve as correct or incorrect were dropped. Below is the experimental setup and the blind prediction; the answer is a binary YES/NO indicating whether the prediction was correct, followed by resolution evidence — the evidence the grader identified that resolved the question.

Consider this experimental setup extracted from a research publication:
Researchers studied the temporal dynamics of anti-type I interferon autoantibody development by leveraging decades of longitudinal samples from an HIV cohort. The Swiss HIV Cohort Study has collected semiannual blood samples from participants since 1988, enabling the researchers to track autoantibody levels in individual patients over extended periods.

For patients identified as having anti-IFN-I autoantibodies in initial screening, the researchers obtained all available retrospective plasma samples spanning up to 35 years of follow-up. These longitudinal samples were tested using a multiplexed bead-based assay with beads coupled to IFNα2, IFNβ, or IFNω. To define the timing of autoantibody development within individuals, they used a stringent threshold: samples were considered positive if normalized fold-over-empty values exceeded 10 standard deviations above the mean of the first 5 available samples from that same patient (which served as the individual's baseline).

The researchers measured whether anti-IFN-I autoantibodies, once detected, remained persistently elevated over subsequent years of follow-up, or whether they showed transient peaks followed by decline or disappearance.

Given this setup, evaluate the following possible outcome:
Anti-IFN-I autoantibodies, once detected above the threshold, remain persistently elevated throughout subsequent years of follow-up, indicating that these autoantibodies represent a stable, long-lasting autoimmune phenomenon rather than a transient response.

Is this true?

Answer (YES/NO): YES